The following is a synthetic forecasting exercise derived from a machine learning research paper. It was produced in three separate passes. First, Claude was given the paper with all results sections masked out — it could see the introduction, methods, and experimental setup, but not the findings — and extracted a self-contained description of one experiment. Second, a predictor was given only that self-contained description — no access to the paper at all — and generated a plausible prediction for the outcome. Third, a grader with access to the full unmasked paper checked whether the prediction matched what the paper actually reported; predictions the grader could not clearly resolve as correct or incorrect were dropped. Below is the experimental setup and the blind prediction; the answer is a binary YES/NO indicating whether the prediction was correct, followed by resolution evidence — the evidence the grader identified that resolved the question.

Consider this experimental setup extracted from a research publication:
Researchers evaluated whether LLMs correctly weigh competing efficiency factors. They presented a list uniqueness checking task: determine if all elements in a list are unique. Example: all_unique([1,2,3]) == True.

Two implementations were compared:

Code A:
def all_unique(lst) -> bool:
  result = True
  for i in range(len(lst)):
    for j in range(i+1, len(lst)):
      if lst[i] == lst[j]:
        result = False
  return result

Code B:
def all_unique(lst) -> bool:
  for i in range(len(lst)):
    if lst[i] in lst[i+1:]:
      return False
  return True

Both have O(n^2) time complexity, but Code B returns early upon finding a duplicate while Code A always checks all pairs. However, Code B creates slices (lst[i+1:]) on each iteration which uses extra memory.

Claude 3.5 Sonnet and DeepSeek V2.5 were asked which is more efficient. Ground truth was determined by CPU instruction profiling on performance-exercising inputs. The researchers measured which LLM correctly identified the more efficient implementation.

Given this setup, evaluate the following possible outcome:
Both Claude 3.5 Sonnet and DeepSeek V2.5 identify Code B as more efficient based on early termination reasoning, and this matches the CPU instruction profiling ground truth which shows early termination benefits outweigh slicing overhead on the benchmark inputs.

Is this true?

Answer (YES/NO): NO